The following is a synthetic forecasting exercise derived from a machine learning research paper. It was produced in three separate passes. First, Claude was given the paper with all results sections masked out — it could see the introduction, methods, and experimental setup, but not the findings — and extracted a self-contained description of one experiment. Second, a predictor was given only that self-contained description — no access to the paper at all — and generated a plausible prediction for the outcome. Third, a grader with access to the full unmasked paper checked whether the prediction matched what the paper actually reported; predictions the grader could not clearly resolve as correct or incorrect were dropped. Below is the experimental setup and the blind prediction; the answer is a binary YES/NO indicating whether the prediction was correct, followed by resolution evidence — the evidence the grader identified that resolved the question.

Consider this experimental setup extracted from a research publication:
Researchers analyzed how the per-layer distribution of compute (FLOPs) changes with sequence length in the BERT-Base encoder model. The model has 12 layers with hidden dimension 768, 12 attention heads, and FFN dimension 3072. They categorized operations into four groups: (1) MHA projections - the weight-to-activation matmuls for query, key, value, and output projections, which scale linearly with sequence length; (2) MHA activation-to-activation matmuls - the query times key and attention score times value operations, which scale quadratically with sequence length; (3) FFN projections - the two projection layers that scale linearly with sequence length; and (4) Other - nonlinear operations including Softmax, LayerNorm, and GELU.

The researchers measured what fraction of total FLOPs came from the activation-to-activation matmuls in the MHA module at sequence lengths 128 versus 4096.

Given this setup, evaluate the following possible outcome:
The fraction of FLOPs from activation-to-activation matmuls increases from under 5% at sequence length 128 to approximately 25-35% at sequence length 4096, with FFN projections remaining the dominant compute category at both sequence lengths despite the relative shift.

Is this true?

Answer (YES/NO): NO